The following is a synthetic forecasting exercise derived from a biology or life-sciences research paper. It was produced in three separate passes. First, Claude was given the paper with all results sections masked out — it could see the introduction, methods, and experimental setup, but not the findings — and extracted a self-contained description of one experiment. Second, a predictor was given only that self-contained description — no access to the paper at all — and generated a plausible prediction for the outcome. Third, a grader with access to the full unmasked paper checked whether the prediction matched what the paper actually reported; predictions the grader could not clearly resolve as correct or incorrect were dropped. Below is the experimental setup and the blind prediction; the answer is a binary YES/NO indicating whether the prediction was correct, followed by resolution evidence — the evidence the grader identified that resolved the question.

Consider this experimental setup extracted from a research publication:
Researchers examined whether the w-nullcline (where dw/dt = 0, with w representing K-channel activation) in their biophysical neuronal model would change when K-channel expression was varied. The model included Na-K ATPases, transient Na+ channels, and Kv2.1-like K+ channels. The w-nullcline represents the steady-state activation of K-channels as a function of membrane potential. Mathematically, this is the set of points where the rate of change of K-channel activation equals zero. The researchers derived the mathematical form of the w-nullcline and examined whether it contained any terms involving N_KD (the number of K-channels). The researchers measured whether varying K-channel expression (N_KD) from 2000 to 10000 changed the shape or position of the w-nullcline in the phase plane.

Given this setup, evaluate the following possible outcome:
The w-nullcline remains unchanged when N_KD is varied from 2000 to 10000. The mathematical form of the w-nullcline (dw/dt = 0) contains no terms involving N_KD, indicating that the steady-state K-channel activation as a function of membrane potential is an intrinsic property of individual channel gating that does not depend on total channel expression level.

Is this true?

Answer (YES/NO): YES